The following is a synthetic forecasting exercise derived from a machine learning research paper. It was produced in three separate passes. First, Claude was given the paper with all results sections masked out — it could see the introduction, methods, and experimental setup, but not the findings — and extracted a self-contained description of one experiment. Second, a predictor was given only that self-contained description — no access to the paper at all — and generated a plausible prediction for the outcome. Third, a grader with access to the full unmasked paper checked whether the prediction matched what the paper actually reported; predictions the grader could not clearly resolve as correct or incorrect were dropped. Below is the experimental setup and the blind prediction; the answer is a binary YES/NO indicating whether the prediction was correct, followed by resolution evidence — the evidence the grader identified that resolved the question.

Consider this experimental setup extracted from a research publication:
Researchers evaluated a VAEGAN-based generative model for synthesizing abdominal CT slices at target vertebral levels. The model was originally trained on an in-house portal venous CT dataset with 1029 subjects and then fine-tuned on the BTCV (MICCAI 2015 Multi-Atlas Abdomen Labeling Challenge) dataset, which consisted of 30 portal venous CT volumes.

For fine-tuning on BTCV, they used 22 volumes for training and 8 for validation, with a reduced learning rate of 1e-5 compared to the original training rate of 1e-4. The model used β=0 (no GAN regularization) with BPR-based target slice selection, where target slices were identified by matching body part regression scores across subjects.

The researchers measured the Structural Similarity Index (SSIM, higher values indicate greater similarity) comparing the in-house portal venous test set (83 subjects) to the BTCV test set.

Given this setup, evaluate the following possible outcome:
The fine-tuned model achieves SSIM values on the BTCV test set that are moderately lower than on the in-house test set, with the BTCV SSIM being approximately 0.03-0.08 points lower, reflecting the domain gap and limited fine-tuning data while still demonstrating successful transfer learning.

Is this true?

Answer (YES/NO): NO